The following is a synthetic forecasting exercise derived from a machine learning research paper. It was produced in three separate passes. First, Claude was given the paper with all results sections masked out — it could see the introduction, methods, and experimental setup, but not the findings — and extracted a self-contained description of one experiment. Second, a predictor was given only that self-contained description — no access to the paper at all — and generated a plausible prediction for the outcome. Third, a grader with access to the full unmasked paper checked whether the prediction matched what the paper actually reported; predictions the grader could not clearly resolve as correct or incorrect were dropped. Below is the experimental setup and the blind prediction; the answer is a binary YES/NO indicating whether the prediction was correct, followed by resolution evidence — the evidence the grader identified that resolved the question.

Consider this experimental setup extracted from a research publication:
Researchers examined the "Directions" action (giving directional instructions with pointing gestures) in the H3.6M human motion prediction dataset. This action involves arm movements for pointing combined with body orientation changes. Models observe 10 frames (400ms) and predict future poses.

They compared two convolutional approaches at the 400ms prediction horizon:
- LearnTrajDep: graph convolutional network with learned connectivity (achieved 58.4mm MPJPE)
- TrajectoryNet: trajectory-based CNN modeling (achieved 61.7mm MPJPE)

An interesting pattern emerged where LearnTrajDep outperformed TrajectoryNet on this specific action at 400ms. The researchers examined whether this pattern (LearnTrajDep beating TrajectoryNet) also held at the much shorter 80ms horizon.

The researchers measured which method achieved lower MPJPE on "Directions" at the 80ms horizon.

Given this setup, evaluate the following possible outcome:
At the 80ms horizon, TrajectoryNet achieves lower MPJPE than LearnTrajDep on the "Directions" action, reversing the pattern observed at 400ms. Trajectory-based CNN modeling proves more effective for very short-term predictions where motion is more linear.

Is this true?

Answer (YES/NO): YES